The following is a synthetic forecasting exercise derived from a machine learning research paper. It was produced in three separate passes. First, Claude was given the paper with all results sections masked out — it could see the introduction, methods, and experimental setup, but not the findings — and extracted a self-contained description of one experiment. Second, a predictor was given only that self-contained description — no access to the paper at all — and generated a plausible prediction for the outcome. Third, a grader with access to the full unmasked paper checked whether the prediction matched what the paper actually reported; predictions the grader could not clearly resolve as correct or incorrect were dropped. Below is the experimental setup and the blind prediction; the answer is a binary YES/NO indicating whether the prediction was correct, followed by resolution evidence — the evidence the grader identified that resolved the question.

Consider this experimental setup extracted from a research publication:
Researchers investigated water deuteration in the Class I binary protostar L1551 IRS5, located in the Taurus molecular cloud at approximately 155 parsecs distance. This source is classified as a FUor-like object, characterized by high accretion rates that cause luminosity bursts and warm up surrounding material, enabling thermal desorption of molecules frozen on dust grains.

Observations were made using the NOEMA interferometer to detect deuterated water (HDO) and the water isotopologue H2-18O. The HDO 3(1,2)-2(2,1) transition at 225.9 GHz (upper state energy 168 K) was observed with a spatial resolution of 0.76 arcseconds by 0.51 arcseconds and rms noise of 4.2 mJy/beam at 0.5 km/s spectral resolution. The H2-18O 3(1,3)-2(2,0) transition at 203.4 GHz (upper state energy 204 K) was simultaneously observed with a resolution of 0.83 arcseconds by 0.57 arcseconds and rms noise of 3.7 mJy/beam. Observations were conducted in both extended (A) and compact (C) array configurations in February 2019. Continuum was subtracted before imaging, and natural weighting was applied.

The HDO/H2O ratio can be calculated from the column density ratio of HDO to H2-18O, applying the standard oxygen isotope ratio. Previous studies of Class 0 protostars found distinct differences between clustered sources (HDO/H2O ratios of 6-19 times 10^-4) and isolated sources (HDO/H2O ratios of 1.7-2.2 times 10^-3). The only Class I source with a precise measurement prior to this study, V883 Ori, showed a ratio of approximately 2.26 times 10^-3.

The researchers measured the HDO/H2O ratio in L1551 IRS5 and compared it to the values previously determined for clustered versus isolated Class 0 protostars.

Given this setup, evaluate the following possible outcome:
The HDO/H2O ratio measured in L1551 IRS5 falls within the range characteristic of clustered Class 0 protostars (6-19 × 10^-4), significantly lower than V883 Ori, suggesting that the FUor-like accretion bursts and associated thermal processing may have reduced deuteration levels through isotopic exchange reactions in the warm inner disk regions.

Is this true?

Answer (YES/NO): NO